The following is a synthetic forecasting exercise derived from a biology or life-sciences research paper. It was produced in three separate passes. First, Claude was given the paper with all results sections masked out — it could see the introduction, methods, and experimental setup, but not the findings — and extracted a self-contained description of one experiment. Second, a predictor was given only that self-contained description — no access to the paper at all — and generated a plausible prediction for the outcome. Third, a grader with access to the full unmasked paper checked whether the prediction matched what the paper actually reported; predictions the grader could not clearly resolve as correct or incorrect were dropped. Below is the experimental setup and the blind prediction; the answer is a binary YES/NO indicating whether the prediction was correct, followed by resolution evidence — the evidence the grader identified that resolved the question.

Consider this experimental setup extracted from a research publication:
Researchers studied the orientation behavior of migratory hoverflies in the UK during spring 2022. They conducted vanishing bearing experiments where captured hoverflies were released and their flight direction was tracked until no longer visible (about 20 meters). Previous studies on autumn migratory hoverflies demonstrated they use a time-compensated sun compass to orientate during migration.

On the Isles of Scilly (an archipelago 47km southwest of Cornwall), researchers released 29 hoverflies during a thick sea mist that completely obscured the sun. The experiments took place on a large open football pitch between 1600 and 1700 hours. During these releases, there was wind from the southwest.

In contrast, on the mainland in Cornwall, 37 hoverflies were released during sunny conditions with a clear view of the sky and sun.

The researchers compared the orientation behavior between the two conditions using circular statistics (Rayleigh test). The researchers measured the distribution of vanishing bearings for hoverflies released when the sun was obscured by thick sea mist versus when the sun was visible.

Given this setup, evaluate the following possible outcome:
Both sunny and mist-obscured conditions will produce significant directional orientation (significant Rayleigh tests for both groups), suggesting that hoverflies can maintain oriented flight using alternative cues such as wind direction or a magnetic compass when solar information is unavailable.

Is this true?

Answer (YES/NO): YES